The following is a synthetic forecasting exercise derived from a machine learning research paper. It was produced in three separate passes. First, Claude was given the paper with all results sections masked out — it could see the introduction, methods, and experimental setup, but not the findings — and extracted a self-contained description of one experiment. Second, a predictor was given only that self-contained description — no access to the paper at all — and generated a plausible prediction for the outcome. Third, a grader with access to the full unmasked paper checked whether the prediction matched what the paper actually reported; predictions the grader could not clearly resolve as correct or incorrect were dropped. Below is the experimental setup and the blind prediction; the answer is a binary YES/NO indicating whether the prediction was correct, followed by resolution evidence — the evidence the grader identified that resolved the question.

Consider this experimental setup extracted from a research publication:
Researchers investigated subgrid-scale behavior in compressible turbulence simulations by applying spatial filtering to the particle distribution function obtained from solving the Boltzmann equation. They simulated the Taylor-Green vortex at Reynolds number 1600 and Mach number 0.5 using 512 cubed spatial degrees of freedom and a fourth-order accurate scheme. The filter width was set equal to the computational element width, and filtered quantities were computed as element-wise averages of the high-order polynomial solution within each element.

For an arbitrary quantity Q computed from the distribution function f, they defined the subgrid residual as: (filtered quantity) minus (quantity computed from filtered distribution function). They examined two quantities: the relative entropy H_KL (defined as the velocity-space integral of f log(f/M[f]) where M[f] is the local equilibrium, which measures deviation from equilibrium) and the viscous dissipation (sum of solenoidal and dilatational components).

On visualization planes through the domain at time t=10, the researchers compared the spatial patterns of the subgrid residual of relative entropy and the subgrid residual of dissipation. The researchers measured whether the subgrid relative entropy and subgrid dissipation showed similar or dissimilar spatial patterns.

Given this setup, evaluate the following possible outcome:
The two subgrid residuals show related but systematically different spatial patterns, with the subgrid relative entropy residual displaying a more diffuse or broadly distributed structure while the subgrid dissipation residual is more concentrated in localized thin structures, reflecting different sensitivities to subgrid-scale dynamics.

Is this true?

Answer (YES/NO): NO